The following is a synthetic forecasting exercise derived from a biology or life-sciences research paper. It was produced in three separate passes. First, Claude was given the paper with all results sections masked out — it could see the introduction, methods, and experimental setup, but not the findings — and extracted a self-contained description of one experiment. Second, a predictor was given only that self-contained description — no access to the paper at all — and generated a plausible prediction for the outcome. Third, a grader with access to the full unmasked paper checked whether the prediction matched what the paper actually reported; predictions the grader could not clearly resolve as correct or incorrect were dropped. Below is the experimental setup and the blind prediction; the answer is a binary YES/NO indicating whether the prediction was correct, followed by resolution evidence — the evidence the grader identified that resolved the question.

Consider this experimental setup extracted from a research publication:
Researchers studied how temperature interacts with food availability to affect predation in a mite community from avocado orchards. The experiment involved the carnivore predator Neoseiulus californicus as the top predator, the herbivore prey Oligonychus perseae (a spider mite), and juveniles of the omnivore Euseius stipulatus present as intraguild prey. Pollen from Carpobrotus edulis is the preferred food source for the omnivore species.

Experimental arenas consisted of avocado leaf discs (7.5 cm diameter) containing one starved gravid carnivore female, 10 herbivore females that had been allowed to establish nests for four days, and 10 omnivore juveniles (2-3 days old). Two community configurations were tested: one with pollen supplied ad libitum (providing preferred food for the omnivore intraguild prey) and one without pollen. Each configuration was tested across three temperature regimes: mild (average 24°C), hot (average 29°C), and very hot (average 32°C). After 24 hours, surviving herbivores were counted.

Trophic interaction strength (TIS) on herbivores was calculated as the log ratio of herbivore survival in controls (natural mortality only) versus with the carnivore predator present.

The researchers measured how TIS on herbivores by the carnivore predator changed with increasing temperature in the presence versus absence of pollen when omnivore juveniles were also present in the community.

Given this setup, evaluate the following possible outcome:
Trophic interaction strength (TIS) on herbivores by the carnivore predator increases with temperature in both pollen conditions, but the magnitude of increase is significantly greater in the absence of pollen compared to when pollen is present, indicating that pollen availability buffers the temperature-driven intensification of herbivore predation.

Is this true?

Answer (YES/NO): NO